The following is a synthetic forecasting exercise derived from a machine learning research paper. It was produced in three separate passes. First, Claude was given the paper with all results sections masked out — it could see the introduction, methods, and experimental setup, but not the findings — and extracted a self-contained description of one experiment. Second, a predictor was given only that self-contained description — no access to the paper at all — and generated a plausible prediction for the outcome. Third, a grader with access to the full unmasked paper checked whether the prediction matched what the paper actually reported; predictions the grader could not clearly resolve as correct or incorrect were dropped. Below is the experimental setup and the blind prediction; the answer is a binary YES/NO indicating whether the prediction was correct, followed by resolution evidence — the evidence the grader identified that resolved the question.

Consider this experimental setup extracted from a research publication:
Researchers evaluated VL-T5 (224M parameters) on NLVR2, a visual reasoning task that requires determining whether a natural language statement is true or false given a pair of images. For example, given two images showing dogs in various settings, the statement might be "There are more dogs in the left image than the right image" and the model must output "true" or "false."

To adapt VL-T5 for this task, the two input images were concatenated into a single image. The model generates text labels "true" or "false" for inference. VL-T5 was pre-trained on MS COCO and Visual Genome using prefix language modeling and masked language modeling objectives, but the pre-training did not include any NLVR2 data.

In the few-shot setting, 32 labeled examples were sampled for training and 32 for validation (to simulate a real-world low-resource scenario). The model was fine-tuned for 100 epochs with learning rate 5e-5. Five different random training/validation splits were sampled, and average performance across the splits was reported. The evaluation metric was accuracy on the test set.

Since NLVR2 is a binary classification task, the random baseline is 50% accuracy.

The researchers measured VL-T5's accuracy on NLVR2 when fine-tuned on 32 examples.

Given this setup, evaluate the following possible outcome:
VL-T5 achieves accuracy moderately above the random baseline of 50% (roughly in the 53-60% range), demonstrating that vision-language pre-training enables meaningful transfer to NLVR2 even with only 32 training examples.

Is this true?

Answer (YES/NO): NO